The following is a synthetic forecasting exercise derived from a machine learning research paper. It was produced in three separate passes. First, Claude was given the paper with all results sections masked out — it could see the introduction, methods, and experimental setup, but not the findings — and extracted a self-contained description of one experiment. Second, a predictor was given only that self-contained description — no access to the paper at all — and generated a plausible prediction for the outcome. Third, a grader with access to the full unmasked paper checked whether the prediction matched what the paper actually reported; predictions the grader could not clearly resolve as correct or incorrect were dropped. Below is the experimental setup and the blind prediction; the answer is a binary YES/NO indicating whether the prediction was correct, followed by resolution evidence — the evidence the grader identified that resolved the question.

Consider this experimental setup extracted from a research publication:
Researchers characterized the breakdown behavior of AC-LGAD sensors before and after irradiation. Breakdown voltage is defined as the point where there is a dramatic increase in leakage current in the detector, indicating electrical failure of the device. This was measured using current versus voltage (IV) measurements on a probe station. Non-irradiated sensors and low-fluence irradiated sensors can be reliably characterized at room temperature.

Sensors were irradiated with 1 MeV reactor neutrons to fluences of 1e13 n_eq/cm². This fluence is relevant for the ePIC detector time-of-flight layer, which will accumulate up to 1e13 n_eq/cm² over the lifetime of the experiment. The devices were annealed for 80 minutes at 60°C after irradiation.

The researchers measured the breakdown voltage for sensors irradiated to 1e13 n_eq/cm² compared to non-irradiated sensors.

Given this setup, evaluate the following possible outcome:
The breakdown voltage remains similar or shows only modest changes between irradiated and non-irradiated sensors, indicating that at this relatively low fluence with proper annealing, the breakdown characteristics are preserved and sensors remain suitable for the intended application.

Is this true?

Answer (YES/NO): NO